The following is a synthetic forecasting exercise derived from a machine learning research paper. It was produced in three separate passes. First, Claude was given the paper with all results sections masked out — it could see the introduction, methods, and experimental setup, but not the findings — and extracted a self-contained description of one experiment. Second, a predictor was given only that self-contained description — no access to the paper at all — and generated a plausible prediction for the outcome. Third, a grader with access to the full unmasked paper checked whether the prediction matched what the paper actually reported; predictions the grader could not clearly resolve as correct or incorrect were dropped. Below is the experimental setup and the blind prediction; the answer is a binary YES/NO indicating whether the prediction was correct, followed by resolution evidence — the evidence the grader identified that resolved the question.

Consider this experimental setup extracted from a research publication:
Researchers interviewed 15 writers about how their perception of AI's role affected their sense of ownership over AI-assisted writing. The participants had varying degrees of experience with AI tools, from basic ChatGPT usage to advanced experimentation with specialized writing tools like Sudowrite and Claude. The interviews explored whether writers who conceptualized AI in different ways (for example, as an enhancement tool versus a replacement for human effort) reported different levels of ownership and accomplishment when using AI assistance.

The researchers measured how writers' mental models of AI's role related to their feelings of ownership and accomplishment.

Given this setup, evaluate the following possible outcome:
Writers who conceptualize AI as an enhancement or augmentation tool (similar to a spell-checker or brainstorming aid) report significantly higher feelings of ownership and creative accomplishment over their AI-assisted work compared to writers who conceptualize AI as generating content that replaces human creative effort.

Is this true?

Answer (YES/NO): YES